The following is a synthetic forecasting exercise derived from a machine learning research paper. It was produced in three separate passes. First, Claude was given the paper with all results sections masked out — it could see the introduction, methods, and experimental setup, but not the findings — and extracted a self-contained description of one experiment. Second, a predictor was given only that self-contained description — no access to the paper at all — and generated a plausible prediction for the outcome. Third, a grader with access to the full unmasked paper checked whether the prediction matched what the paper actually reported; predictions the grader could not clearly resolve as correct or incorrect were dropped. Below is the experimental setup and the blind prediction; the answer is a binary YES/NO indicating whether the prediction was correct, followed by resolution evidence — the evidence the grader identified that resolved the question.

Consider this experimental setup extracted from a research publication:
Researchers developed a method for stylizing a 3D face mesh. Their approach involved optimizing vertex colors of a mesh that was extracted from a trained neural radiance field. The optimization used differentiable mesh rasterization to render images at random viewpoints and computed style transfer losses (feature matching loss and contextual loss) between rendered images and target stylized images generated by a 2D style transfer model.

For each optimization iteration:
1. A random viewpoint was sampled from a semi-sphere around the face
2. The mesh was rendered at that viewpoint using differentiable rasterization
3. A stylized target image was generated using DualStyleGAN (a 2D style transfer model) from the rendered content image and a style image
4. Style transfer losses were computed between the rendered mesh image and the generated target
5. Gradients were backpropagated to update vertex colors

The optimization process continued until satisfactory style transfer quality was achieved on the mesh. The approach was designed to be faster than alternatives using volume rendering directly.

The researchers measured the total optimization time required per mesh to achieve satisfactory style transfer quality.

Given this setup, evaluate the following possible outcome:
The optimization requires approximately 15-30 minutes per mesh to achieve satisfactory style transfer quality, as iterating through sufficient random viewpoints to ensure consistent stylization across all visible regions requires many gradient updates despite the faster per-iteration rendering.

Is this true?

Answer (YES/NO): NO